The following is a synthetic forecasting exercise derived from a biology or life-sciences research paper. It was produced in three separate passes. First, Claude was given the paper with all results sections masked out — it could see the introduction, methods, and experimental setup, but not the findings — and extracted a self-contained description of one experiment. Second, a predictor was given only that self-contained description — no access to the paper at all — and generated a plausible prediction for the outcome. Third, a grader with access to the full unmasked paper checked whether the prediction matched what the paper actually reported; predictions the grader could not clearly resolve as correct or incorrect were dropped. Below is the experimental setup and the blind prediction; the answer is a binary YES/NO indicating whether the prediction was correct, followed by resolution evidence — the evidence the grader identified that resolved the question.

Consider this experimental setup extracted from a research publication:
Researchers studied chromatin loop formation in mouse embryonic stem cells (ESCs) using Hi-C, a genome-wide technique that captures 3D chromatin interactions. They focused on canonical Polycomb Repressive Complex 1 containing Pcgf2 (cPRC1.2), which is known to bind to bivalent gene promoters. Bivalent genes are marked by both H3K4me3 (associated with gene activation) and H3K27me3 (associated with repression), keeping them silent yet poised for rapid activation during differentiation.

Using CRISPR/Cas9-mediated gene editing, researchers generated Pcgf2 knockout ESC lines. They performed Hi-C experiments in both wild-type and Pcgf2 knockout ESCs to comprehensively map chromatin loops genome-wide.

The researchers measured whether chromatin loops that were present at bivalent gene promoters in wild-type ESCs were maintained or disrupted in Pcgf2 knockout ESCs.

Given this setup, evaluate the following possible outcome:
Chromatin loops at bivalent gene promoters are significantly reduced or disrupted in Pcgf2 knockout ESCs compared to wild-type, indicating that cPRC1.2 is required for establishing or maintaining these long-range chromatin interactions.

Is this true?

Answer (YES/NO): YES